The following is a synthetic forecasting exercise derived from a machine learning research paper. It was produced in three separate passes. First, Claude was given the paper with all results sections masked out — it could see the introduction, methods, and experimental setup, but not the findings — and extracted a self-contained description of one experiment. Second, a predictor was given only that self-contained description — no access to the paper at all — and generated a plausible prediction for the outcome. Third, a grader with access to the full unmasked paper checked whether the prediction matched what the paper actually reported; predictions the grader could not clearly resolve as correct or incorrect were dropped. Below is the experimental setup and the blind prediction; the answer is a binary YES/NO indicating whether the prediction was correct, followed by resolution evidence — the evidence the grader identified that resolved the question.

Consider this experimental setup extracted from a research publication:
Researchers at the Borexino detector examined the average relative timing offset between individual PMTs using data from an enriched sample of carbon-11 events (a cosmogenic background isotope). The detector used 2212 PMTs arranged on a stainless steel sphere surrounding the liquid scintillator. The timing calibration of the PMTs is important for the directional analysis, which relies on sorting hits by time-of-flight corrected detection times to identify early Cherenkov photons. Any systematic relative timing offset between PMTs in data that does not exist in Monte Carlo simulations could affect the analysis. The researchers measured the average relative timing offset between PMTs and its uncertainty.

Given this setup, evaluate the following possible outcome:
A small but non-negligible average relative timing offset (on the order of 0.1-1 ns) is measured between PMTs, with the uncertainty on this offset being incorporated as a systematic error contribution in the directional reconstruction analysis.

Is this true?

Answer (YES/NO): YES